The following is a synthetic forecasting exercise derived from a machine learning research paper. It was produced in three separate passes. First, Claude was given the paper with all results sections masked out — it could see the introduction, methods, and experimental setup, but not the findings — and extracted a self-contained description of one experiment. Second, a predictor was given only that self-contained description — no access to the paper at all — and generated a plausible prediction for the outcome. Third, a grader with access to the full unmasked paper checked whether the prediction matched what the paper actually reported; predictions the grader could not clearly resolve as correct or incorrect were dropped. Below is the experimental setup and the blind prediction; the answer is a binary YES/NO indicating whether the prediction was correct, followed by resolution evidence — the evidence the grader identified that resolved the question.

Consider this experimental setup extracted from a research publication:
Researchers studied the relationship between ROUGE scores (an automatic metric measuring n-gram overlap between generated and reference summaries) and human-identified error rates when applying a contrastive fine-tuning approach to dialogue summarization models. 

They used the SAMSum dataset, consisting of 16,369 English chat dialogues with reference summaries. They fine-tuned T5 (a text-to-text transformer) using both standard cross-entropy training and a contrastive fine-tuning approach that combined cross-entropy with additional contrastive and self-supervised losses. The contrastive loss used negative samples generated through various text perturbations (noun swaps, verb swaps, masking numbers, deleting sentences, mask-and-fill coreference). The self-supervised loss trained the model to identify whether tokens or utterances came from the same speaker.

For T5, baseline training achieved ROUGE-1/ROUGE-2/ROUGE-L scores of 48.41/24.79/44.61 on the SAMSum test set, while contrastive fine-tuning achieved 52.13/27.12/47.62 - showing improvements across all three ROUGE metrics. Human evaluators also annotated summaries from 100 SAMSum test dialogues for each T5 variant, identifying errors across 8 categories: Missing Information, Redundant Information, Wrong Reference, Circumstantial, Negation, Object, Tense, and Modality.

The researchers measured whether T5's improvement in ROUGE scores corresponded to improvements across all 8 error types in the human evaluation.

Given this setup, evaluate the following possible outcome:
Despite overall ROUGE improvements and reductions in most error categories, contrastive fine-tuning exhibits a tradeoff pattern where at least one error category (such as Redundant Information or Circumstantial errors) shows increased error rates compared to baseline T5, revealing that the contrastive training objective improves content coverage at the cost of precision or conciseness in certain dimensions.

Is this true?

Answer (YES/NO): YES